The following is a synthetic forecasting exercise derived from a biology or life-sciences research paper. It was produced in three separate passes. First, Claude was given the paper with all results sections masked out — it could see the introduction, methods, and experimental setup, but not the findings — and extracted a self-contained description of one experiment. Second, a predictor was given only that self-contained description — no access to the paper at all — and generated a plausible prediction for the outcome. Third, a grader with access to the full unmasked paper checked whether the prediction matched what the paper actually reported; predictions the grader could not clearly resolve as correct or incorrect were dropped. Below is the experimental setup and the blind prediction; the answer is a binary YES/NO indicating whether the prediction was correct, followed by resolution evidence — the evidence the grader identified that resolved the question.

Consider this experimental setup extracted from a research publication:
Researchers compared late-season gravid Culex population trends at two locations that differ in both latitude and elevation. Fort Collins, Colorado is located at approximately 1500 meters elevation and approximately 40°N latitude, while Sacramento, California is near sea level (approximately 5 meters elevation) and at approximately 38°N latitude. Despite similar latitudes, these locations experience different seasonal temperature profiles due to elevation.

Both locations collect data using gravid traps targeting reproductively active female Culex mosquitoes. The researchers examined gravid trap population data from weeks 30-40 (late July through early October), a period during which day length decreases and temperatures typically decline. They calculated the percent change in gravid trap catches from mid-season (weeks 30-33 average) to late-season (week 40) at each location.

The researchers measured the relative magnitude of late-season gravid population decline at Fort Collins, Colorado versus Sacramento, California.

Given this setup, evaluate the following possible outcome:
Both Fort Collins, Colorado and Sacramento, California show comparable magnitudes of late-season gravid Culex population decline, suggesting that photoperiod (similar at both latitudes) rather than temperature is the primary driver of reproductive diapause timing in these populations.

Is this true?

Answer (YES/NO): NO